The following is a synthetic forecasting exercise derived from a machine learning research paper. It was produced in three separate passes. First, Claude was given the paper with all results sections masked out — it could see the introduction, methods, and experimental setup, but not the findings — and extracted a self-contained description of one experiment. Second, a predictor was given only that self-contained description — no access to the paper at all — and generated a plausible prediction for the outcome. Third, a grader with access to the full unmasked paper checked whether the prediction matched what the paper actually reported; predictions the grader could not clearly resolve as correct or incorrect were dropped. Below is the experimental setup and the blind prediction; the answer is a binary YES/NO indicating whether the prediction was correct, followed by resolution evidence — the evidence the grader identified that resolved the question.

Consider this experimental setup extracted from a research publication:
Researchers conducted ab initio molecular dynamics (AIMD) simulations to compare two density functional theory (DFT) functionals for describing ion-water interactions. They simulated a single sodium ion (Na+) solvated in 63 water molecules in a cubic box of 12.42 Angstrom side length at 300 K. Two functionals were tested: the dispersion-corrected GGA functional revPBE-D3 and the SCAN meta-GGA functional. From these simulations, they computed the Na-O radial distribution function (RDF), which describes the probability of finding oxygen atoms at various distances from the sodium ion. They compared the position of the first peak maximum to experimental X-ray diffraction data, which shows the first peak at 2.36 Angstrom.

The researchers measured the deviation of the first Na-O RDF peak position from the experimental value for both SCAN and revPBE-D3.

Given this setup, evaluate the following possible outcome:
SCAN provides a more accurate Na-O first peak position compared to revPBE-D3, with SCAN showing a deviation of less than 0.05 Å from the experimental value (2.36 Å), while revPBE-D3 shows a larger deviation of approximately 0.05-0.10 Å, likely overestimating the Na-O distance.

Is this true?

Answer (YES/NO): NO